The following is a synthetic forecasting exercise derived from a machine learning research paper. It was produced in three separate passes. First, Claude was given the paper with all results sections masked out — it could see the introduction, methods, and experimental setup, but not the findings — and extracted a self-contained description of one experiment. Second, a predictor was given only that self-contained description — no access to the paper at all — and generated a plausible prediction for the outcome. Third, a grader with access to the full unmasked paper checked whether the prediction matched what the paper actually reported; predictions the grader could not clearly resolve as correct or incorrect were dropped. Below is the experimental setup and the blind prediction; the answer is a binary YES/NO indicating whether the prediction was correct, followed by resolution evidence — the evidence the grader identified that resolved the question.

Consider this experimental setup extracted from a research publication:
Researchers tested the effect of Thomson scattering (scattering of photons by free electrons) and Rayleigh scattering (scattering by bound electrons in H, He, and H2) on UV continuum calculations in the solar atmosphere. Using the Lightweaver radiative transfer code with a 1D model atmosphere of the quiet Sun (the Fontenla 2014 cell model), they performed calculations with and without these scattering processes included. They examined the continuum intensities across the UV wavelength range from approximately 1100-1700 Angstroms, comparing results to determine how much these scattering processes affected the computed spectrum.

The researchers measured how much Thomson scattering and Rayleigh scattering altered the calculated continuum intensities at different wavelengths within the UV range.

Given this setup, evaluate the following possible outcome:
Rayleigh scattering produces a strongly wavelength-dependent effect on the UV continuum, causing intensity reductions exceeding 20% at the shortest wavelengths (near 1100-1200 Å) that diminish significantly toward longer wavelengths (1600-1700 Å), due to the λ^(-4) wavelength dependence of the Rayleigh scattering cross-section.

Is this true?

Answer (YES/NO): NO